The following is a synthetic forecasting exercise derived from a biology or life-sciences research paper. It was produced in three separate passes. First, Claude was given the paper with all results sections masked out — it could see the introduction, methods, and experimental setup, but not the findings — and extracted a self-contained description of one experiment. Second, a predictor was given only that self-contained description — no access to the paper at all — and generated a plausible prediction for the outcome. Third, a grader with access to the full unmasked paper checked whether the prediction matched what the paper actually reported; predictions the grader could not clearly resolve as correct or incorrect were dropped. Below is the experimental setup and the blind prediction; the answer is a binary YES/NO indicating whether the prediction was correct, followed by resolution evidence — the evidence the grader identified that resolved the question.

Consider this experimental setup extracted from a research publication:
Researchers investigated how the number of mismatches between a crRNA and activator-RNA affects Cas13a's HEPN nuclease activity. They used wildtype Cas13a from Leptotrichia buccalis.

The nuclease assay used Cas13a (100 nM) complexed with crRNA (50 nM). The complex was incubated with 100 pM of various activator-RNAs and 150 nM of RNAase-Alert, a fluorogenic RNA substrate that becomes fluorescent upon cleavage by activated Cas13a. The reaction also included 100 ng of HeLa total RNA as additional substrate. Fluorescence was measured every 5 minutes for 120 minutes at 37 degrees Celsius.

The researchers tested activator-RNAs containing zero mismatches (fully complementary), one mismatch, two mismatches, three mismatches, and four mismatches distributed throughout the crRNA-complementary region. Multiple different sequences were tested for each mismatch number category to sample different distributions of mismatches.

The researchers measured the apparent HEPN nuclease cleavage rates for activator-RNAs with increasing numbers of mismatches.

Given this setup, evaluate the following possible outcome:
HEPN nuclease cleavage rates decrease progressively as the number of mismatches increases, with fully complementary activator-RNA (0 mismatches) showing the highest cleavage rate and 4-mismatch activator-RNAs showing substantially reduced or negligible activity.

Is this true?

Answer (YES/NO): NO